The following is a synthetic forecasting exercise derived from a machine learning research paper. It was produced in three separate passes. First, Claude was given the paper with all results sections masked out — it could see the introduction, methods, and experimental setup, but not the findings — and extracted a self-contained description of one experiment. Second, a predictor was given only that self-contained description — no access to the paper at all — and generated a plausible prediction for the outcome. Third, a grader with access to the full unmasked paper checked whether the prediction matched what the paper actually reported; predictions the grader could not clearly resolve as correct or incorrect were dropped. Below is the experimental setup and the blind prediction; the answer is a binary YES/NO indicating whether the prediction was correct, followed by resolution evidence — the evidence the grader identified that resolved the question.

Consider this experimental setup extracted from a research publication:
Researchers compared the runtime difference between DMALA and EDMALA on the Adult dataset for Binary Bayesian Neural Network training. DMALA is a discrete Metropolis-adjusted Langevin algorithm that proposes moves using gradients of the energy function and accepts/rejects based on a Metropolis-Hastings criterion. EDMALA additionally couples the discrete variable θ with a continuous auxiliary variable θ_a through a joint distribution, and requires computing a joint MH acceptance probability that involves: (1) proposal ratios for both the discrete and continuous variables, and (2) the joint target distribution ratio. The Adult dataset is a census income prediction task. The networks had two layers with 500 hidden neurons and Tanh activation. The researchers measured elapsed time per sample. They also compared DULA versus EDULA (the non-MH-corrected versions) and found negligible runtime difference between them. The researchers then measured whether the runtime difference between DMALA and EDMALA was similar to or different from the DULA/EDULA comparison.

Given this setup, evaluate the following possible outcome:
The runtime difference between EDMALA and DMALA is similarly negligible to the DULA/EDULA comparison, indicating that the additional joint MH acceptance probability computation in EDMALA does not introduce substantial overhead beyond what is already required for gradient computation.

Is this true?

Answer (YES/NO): NO